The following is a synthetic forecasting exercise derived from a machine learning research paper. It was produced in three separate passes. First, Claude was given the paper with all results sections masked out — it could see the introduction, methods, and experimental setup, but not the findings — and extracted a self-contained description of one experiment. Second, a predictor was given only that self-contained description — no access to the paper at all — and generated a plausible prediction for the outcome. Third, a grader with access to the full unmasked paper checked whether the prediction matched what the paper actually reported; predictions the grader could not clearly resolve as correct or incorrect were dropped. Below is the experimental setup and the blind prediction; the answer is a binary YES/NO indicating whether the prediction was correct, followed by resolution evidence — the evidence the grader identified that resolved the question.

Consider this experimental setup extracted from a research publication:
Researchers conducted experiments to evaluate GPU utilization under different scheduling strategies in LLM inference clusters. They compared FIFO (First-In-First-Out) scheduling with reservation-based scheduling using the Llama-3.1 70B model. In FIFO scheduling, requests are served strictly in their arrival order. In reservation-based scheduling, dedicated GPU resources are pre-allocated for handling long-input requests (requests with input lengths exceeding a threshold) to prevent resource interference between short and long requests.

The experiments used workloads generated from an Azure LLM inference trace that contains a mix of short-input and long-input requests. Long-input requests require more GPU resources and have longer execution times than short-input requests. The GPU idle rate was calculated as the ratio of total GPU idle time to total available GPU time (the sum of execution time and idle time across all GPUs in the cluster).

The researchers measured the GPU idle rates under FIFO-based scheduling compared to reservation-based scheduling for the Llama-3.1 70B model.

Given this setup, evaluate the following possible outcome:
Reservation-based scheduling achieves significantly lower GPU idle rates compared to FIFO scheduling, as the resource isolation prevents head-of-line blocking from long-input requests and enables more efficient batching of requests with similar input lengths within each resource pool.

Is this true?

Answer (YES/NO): NO